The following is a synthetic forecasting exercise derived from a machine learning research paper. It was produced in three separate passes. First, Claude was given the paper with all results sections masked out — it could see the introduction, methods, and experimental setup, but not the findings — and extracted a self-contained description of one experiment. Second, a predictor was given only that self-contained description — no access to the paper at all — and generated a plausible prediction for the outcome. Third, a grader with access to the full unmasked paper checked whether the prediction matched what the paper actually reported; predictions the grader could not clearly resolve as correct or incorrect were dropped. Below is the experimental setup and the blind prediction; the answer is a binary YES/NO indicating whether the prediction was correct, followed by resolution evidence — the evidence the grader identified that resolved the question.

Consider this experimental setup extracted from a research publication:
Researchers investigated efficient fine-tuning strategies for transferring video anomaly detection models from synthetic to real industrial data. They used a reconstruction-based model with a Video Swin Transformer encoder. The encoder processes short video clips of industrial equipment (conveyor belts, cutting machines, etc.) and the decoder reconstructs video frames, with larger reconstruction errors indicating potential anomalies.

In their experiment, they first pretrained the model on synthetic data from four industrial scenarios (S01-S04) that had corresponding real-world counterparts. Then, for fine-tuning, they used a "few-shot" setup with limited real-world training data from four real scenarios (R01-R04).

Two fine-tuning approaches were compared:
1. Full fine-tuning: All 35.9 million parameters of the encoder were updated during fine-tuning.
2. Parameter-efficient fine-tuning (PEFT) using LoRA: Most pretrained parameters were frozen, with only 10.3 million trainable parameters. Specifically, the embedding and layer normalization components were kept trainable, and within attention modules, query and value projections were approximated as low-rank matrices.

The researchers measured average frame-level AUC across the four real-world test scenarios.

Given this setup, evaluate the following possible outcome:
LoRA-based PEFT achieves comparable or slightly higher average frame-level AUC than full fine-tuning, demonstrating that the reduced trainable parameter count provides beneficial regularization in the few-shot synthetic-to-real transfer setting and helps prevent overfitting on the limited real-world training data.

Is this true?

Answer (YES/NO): NO